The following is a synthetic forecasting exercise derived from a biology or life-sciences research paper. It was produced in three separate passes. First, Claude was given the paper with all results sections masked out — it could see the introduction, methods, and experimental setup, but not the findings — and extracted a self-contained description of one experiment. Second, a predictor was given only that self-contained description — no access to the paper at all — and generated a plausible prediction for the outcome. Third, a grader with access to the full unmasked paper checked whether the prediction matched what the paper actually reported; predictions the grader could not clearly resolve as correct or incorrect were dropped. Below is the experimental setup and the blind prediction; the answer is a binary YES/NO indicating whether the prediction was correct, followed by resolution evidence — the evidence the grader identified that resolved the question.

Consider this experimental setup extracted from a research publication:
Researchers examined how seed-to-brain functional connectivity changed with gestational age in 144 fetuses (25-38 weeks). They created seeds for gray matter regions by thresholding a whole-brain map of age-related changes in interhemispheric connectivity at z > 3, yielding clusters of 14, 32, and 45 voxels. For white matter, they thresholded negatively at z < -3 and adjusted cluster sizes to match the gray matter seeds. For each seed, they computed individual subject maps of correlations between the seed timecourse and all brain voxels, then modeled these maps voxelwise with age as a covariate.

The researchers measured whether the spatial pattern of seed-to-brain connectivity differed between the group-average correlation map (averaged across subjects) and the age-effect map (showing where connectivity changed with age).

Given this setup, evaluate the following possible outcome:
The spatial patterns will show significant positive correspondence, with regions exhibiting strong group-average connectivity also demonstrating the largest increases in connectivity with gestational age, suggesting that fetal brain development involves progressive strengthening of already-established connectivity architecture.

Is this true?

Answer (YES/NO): NO